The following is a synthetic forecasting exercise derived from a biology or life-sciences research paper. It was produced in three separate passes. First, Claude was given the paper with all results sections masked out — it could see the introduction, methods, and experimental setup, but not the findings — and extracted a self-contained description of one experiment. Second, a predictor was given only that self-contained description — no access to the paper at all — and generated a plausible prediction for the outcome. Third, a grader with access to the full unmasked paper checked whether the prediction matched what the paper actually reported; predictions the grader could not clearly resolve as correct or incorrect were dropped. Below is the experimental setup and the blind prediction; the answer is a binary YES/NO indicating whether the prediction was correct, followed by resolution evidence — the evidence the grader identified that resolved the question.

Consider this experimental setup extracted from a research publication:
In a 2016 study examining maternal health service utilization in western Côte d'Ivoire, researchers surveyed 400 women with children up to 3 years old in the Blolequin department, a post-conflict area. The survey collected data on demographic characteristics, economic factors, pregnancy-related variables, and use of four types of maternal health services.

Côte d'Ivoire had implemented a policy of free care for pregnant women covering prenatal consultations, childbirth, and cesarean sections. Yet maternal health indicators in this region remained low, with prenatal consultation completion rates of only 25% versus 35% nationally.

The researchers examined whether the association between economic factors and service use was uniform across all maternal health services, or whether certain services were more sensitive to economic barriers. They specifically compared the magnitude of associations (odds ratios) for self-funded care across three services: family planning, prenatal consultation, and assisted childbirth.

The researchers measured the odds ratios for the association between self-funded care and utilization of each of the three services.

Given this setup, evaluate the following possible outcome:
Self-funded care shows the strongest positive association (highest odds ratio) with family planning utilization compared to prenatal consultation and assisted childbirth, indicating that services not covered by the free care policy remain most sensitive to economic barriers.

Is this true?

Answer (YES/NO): NO